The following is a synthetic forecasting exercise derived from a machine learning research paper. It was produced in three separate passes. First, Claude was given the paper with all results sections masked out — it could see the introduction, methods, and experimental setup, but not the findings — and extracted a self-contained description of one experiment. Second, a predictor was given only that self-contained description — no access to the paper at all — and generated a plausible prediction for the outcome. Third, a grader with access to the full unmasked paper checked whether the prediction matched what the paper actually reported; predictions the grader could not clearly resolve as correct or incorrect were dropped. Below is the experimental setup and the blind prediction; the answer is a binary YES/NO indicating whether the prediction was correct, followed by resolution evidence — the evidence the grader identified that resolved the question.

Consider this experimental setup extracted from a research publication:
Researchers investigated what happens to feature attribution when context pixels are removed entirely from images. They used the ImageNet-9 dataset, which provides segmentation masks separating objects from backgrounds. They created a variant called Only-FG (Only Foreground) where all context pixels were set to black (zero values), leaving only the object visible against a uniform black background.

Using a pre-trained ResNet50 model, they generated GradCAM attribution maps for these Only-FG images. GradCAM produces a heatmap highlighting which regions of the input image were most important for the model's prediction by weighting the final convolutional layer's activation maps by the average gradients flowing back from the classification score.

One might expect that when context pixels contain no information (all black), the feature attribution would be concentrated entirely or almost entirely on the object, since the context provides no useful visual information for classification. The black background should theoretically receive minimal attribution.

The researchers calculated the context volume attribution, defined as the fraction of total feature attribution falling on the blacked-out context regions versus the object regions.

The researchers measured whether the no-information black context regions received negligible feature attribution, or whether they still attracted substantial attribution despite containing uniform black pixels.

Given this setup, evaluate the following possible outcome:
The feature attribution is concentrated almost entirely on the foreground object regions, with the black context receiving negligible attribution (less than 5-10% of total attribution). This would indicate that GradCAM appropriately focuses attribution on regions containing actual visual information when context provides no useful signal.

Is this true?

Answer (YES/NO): NO